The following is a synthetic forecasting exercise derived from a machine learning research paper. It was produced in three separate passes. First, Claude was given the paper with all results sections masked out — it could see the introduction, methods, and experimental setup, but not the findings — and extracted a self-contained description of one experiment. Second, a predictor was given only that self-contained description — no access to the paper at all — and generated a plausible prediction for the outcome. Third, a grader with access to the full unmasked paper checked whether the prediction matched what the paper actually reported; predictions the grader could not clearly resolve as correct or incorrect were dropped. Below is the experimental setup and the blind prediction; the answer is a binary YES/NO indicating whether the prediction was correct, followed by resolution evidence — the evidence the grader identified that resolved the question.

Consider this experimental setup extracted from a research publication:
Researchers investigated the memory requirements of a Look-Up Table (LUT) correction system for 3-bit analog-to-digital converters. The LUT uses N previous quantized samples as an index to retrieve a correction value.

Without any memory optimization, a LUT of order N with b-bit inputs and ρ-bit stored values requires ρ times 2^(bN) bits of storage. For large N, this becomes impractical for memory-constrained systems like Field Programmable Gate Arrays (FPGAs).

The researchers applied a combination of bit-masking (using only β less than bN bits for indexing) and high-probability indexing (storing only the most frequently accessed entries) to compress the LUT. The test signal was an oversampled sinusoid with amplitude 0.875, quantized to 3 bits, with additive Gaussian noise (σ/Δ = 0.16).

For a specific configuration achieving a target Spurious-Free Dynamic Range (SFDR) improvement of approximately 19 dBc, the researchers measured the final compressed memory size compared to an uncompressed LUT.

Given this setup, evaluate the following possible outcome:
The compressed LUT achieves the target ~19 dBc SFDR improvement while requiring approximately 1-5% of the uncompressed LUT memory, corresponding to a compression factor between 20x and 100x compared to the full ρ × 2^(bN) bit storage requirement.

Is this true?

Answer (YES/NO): NO